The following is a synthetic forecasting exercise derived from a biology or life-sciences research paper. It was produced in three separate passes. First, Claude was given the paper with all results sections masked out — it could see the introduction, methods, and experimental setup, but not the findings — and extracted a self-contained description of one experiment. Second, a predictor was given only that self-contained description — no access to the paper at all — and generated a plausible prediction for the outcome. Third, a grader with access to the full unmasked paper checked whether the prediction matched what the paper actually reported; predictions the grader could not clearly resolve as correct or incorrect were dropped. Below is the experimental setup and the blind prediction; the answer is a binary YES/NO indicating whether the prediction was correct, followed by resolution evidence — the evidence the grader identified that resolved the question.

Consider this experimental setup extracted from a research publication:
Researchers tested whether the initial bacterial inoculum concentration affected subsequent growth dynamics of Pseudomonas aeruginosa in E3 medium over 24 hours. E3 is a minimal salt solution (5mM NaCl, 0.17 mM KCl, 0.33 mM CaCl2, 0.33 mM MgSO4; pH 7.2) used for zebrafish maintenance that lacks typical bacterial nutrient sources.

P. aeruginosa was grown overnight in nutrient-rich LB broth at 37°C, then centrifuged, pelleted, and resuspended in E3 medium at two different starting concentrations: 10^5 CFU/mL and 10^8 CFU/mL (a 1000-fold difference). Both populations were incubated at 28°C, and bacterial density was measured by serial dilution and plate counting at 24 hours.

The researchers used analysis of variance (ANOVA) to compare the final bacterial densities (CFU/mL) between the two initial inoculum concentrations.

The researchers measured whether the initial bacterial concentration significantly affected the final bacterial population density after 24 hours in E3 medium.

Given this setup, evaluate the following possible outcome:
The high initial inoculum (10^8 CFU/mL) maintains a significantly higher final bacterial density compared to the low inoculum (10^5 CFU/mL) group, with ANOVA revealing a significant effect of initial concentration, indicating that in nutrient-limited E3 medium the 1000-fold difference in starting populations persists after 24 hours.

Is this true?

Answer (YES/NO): NO